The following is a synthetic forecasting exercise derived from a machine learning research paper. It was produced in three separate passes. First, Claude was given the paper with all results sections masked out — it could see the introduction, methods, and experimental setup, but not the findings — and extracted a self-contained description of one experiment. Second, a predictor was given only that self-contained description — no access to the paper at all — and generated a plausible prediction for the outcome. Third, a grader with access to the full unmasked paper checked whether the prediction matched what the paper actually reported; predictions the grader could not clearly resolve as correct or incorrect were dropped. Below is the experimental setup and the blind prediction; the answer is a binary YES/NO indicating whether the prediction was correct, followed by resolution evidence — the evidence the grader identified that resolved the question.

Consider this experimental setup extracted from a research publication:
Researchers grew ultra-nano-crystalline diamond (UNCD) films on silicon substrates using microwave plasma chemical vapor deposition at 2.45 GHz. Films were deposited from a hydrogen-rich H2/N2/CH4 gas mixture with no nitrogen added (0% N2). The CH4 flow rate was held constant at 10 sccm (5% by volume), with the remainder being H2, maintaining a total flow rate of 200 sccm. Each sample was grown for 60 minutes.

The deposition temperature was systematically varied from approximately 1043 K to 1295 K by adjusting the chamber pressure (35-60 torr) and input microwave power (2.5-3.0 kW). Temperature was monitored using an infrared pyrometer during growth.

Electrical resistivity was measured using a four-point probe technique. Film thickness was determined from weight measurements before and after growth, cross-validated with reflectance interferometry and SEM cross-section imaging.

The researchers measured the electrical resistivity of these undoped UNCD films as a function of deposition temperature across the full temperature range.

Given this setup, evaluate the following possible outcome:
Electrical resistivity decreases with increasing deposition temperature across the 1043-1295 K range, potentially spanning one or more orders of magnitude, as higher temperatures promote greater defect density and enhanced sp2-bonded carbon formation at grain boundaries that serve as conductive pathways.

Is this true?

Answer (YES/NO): YES